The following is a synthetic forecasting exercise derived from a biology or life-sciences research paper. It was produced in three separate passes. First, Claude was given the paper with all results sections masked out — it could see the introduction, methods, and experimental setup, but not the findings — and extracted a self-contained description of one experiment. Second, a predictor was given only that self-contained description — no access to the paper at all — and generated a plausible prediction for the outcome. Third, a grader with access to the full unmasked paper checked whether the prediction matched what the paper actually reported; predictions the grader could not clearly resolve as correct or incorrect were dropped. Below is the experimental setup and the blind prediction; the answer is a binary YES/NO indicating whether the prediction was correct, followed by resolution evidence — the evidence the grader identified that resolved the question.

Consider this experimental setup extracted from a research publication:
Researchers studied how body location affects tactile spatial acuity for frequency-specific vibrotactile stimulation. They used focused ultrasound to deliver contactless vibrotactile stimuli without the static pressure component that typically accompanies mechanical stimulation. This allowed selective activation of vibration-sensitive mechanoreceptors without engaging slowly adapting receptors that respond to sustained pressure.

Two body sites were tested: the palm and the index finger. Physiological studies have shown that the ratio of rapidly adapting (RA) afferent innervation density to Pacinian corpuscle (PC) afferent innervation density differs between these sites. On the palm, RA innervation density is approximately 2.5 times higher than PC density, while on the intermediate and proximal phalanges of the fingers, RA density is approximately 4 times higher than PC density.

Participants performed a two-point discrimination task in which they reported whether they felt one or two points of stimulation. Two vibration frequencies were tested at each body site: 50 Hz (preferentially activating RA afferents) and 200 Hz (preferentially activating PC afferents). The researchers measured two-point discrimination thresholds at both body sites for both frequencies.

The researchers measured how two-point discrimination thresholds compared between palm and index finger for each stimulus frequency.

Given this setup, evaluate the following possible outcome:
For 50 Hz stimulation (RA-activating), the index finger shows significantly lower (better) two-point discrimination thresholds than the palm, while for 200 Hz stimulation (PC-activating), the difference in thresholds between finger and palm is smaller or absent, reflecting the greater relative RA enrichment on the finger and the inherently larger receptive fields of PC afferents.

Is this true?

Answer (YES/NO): NO